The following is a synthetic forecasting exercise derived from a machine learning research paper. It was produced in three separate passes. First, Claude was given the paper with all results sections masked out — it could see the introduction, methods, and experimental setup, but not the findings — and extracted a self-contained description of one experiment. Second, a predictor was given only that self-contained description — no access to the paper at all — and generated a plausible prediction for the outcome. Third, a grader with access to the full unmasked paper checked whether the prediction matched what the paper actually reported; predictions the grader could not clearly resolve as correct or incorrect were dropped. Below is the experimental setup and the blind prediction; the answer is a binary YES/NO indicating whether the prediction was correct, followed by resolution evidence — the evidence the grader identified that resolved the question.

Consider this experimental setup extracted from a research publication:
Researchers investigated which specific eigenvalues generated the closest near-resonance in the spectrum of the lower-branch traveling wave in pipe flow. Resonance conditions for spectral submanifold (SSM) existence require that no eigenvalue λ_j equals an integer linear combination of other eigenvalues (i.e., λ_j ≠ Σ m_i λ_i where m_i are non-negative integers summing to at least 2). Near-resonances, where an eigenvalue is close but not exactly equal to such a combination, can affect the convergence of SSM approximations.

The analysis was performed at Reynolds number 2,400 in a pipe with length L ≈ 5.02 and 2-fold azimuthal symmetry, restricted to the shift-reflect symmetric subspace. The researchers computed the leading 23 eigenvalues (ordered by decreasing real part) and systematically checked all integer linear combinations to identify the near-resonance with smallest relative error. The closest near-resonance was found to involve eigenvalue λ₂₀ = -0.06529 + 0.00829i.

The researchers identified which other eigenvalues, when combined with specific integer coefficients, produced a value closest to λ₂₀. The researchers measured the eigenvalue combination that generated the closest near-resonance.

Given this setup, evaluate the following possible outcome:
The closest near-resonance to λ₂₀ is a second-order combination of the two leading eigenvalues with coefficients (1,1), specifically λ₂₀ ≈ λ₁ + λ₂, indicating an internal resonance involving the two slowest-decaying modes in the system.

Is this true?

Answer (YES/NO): NO